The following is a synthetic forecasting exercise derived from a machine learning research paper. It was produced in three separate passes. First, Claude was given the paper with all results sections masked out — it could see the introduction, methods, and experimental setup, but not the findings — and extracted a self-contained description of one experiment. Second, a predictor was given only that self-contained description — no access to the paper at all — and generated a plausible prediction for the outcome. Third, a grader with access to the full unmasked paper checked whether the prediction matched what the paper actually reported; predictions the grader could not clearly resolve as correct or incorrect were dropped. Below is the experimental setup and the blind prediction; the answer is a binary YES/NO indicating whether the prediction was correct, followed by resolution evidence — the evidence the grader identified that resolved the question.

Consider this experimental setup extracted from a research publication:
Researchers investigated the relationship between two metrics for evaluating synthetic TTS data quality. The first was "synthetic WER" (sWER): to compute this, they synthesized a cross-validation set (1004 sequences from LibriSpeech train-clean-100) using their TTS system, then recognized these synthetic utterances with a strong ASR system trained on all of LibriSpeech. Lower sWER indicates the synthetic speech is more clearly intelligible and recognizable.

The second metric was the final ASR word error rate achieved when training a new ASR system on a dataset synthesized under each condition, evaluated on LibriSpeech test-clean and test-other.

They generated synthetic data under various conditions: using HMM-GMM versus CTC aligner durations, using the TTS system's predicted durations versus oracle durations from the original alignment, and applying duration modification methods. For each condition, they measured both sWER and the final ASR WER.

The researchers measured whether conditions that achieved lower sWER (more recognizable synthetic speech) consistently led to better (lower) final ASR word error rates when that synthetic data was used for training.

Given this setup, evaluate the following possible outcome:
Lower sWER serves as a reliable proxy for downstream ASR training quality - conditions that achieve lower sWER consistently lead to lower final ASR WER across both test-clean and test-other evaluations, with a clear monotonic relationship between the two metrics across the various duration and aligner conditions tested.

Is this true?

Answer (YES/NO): NO